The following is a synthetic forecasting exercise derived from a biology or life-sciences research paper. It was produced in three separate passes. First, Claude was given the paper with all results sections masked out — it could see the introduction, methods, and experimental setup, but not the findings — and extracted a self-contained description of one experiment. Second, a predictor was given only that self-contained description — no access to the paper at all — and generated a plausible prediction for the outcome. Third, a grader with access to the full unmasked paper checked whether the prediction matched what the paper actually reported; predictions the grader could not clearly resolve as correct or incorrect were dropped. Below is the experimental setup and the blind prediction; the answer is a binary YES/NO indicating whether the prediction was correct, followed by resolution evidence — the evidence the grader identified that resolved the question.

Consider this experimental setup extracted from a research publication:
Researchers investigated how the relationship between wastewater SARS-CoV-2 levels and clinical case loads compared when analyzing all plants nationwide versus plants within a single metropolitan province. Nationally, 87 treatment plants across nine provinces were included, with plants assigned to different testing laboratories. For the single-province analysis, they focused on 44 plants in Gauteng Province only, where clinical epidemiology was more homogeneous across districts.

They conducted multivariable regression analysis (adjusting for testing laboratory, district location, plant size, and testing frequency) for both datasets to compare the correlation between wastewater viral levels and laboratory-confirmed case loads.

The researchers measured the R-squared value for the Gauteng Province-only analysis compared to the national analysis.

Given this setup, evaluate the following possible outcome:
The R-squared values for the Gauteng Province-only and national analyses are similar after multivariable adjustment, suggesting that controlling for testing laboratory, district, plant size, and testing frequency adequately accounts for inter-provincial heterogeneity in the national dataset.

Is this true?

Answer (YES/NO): NO